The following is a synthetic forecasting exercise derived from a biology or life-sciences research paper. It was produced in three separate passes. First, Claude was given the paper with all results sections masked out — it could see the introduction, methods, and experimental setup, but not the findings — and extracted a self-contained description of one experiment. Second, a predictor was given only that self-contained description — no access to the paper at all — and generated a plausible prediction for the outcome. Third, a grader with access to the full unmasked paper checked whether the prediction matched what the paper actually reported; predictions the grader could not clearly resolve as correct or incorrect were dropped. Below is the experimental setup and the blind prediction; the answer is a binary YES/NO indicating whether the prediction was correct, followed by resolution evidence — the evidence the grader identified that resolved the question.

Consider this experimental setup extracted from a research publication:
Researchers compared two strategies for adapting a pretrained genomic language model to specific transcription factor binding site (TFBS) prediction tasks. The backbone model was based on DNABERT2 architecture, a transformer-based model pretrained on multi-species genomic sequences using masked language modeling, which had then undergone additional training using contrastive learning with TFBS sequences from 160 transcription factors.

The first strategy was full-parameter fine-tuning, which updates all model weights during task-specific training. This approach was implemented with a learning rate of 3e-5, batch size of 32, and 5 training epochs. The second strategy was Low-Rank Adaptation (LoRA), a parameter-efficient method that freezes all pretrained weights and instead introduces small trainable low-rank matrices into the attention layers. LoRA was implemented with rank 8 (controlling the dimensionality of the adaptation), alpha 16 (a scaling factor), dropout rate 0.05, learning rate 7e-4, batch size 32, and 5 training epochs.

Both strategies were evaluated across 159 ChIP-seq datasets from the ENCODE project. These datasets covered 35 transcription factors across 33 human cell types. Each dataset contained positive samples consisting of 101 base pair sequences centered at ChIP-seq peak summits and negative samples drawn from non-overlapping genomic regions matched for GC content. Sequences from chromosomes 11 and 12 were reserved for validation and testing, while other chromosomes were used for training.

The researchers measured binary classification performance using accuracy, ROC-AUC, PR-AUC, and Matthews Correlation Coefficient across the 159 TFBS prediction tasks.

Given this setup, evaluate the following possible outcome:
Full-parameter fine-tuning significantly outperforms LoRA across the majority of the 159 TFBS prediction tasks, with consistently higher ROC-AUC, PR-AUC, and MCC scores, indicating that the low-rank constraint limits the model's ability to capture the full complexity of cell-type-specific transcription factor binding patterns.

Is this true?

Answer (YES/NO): NO